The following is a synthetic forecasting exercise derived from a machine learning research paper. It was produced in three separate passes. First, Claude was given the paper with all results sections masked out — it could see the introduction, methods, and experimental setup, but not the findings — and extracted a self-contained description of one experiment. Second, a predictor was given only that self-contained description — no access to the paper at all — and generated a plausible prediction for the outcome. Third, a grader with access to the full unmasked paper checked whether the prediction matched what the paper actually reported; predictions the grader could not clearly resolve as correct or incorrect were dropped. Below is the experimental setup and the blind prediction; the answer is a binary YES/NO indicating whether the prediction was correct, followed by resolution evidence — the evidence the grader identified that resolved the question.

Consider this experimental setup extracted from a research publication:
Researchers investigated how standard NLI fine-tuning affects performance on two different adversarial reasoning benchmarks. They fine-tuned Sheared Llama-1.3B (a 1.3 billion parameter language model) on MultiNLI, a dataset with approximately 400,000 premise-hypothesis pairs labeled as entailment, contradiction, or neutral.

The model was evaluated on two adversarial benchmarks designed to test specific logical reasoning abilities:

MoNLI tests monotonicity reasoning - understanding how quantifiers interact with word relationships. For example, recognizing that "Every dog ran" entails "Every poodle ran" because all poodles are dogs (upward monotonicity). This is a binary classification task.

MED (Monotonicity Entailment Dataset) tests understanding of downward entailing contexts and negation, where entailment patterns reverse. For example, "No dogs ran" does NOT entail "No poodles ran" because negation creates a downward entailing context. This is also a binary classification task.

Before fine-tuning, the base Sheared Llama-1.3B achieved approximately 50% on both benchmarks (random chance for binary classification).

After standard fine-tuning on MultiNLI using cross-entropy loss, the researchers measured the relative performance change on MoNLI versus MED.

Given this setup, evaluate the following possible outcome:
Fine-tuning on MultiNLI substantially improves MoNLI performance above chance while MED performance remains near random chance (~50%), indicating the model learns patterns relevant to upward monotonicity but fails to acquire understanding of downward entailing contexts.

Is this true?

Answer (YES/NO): NO